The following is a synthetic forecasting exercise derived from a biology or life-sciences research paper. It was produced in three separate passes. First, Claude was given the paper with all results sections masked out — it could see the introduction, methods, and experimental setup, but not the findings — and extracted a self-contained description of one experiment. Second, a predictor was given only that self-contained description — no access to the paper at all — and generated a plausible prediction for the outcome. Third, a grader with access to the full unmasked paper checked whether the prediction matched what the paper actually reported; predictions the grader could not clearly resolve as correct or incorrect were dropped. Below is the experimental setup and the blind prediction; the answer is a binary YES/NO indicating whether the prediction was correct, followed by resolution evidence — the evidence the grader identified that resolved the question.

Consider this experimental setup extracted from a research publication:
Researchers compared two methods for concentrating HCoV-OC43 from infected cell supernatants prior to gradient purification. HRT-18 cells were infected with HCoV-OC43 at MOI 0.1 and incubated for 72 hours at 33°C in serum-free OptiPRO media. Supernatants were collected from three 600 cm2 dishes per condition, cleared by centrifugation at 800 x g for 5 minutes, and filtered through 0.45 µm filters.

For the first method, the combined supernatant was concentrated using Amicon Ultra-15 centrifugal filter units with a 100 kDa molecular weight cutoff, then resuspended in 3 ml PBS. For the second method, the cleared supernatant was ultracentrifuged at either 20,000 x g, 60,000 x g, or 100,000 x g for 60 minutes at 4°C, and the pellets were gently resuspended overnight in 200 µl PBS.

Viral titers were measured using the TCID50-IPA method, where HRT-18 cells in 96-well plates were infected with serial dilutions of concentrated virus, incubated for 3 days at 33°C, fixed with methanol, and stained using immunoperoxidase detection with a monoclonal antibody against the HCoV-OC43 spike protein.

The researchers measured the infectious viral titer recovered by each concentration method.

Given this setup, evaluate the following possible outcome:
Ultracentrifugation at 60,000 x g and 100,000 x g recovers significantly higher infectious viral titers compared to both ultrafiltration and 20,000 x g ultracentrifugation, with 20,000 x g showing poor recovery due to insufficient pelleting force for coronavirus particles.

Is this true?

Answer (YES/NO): NO